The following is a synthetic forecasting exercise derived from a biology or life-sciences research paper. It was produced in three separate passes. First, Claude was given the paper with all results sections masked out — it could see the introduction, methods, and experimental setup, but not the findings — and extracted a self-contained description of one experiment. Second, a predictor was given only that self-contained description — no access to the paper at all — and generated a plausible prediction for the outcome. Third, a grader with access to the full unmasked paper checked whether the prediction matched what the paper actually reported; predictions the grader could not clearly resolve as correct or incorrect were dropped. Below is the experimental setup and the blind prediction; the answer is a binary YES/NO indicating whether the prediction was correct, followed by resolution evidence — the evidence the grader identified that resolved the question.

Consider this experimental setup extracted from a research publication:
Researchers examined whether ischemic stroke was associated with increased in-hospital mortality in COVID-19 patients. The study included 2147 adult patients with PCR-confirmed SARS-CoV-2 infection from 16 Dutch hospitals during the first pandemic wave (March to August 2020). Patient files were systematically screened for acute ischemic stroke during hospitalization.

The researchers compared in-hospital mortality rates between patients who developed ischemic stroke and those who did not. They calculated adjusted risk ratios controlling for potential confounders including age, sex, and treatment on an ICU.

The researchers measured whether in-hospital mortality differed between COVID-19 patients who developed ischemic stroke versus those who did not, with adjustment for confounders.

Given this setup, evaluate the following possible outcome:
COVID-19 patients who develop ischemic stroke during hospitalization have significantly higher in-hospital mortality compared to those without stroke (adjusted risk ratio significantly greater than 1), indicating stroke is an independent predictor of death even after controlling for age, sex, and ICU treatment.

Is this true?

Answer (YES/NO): YES